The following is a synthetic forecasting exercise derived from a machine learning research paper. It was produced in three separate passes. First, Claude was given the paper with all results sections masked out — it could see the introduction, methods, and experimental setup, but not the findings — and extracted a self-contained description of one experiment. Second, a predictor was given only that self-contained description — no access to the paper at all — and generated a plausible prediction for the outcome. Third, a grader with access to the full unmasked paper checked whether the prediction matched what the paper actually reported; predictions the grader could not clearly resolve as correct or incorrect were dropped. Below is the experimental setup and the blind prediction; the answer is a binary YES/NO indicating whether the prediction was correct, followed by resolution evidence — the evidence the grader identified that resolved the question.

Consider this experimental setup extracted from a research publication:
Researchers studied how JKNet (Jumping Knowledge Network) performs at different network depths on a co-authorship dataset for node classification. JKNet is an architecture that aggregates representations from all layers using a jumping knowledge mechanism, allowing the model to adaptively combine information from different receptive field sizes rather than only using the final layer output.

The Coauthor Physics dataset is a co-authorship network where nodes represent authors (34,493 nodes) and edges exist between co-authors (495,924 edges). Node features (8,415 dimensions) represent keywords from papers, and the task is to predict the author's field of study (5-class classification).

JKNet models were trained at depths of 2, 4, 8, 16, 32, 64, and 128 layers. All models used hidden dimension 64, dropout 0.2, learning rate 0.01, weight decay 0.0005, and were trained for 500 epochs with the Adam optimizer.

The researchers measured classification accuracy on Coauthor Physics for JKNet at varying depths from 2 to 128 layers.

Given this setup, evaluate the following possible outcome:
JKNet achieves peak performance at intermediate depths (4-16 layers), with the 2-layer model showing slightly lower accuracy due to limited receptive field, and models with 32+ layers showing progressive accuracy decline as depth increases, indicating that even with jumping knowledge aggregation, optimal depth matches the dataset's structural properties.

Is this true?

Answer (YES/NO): NO